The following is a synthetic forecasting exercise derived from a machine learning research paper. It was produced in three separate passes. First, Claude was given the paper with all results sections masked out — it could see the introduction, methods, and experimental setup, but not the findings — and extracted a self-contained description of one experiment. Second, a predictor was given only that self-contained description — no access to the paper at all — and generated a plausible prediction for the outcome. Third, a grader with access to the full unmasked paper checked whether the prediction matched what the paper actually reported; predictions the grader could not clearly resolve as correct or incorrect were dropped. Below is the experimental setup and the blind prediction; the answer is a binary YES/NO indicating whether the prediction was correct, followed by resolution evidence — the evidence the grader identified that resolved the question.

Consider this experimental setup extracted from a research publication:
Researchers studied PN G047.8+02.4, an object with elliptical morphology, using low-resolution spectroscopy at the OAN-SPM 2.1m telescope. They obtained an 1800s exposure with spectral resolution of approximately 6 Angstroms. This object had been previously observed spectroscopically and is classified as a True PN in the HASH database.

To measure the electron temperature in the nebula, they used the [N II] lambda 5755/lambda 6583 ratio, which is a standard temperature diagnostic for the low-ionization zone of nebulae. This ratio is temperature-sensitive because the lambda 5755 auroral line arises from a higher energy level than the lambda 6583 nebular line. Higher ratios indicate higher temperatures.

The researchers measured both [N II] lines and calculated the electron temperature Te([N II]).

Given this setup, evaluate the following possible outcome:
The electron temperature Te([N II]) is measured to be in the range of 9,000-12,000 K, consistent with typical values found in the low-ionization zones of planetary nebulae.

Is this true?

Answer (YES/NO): YES